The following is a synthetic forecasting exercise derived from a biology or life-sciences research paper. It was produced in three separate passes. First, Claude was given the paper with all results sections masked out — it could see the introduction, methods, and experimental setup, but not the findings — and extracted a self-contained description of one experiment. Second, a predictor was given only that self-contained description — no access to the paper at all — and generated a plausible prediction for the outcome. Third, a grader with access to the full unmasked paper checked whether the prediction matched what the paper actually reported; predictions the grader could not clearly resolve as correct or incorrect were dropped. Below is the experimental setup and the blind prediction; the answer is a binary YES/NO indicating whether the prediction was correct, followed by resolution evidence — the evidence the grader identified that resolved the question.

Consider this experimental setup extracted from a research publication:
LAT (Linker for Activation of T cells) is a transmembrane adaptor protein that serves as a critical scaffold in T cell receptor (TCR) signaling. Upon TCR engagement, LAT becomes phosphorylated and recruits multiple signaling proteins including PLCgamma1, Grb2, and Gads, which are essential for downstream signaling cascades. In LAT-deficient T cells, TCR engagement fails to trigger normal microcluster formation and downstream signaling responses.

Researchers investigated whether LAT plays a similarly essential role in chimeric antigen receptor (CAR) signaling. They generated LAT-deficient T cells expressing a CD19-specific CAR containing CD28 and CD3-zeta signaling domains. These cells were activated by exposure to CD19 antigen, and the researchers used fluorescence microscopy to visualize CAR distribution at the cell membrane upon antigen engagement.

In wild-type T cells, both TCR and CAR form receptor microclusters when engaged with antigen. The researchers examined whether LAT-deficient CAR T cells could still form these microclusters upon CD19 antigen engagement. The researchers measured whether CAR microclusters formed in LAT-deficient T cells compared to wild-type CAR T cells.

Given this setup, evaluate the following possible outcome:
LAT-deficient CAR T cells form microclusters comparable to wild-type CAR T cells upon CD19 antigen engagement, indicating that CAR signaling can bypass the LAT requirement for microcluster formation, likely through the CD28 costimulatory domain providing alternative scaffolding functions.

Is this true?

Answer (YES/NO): NO